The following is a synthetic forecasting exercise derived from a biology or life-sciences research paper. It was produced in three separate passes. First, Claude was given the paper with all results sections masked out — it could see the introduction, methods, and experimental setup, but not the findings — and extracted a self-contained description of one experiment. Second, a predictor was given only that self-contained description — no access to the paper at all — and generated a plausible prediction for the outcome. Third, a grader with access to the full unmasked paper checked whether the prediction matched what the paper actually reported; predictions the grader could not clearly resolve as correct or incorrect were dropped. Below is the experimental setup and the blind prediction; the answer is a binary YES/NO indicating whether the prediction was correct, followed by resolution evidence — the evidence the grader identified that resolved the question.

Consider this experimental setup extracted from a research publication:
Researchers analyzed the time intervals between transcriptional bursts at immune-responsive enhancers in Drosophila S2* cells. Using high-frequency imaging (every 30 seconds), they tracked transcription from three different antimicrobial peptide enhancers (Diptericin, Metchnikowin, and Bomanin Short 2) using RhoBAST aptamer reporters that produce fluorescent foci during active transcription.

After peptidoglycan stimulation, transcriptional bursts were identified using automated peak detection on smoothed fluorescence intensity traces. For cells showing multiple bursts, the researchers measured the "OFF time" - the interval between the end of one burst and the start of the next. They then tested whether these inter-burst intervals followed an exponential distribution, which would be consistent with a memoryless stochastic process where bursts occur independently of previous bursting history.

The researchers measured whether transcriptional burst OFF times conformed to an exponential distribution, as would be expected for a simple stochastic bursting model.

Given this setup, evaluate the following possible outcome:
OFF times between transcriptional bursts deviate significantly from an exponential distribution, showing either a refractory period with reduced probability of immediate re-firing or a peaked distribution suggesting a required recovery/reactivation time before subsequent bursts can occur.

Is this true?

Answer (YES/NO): YES